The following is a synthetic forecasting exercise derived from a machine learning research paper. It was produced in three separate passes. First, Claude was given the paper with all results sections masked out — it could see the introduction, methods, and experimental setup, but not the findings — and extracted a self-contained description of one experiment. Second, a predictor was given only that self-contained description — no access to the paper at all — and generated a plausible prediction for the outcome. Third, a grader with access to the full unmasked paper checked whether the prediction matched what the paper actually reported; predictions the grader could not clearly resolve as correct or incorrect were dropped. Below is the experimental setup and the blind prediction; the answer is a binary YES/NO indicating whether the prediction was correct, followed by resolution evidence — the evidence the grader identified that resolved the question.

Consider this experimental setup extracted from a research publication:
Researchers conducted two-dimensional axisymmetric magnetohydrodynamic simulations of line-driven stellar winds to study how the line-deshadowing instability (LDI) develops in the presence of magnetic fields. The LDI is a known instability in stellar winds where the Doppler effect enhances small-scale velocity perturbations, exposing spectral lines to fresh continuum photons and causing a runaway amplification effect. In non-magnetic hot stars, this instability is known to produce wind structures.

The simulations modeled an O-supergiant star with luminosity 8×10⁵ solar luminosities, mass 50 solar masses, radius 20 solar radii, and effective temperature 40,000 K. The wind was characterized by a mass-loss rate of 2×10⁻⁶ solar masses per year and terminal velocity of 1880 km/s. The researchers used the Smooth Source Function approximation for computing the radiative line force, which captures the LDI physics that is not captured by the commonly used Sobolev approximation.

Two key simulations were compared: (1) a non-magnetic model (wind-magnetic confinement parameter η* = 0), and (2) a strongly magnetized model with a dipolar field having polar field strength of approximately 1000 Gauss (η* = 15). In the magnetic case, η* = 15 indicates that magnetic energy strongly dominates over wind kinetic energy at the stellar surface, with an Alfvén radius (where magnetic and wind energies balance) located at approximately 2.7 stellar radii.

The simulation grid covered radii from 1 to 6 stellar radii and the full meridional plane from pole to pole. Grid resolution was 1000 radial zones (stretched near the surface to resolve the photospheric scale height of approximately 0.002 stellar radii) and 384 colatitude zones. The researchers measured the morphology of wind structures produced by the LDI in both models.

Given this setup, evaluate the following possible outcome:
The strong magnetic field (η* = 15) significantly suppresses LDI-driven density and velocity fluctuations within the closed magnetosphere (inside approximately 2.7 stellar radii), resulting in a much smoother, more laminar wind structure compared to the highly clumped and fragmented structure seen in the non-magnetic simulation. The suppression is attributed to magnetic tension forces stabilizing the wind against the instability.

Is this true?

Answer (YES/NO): NO